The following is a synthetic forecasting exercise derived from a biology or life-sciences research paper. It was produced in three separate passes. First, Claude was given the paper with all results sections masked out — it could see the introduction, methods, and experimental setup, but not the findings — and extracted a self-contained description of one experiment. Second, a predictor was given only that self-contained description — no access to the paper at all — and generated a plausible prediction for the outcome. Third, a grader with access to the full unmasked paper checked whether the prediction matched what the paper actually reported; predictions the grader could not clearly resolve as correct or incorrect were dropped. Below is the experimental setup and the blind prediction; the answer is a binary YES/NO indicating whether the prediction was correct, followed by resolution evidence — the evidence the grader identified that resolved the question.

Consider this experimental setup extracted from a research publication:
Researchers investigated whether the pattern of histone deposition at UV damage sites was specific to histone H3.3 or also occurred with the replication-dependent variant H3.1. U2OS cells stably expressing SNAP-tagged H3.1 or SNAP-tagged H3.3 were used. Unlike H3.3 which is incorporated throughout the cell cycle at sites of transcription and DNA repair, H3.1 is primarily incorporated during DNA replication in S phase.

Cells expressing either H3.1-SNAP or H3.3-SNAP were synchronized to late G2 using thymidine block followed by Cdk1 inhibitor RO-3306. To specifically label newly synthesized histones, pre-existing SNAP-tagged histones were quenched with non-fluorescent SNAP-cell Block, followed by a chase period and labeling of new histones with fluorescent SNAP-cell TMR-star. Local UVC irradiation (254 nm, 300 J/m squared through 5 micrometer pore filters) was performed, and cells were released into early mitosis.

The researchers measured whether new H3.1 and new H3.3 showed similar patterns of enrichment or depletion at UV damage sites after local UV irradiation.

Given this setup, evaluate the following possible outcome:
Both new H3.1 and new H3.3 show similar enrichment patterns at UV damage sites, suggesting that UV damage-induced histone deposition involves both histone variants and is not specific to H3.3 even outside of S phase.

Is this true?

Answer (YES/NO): YES